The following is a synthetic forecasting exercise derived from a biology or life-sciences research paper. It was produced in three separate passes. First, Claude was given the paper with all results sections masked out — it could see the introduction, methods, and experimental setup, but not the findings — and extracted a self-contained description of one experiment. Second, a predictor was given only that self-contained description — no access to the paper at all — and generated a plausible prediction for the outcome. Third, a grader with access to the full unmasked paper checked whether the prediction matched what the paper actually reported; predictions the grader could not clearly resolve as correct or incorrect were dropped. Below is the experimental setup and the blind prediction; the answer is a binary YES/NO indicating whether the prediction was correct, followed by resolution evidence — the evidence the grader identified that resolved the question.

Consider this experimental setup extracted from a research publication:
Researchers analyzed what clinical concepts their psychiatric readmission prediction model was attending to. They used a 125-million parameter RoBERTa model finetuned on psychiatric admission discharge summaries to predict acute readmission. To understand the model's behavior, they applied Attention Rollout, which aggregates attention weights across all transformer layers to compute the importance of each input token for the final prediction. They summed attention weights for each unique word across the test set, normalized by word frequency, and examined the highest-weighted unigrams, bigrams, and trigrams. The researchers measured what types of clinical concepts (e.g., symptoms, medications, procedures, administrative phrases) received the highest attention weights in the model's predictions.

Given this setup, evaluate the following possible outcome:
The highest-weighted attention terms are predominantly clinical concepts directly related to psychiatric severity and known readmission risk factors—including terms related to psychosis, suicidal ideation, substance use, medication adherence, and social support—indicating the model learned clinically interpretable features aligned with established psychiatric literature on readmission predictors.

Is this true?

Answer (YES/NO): NO